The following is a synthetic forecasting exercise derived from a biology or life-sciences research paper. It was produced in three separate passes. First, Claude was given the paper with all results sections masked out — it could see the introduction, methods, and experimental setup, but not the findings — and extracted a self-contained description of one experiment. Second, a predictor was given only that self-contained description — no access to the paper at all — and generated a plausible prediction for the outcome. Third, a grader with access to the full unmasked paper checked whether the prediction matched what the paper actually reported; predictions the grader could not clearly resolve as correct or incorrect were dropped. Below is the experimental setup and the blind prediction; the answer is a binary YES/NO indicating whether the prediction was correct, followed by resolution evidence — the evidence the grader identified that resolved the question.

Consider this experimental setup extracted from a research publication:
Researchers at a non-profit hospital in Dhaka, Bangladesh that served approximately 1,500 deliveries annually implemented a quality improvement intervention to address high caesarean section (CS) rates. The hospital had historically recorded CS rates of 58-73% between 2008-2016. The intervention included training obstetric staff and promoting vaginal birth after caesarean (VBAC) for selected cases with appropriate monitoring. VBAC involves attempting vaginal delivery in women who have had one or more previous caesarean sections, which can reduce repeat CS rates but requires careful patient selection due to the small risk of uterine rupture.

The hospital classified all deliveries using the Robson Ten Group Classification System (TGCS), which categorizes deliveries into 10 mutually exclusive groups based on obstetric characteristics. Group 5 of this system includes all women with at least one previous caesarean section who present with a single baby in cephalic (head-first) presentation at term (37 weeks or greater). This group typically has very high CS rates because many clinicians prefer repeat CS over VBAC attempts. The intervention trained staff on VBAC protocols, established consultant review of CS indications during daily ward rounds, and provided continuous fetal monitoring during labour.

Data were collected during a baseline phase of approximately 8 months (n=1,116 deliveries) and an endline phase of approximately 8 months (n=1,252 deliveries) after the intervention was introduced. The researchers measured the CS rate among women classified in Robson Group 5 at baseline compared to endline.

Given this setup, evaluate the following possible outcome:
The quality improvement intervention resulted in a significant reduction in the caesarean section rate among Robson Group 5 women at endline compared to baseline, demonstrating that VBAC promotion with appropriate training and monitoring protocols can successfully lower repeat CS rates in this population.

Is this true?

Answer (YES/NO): YES